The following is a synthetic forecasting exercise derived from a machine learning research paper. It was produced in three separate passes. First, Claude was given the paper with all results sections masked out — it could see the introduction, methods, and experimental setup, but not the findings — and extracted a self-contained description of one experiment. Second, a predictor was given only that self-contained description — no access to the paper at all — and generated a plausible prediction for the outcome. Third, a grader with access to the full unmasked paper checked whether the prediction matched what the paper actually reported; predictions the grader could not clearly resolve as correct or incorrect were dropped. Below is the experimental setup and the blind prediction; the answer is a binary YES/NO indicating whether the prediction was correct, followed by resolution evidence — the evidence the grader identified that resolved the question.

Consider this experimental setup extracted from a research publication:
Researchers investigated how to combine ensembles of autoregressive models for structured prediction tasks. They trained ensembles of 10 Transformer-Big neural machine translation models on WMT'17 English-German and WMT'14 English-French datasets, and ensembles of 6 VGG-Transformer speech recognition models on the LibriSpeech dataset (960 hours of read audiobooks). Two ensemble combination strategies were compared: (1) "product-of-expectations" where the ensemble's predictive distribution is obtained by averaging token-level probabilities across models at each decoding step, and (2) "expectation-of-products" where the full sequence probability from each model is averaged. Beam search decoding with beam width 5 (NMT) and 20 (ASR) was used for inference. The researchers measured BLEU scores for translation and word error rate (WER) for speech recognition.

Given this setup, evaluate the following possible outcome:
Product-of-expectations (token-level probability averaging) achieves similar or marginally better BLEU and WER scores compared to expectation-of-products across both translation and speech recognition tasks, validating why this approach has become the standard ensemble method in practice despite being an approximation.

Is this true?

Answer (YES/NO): YES